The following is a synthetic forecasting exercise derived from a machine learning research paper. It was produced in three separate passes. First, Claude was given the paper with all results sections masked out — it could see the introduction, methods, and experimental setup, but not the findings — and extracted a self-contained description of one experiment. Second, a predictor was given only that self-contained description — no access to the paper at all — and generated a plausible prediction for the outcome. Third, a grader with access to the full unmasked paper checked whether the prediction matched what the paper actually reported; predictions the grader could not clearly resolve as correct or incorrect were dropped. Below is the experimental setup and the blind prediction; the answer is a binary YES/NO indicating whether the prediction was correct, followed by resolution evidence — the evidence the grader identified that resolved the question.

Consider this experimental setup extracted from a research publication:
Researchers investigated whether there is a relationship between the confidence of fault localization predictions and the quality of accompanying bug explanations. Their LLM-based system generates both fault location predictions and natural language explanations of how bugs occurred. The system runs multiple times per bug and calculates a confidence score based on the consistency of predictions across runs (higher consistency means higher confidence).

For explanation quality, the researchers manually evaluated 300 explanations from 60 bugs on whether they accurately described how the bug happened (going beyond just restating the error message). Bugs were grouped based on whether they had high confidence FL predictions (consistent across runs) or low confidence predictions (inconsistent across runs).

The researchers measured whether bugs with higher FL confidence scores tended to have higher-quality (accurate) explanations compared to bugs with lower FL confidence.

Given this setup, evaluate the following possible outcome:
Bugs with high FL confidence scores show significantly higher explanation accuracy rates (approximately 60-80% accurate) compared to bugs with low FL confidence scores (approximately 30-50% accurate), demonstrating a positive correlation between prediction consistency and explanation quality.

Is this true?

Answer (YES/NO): NO